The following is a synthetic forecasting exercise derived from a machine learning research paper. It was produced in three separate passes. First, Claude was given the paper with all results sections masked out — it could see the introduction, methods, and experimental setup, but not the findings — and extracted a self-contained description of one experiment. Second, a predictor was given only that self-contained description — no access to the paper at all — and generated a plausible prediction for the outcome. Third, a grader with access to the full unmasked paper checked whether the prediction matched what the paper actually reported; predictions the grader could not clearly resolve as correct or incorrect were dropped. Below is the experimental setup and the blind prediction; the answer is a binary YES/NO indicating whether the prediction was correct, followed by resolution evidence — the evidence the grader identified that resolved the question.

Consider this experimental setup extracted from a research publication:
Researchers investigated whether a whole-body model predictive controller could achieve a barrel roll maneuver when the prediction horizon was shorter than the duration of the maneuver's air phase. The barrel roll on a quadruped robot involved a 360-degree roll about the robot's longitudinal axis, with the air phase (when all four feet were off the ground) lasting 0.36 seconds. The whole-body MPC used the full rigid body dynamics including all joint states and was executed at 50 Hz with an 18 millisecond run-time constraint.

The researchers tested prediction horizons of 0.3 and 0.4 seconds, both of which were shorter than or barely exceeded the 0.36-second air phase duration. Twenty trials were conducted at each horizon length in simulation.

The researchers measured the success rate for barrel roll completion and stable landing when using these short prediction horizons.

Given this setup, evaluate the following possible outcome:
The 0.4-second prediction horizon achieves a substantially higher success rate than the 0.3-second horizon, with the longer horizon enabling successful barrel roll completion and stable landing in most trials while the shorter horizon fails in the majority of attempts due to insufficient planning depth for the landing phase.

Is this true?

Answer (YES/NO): NO